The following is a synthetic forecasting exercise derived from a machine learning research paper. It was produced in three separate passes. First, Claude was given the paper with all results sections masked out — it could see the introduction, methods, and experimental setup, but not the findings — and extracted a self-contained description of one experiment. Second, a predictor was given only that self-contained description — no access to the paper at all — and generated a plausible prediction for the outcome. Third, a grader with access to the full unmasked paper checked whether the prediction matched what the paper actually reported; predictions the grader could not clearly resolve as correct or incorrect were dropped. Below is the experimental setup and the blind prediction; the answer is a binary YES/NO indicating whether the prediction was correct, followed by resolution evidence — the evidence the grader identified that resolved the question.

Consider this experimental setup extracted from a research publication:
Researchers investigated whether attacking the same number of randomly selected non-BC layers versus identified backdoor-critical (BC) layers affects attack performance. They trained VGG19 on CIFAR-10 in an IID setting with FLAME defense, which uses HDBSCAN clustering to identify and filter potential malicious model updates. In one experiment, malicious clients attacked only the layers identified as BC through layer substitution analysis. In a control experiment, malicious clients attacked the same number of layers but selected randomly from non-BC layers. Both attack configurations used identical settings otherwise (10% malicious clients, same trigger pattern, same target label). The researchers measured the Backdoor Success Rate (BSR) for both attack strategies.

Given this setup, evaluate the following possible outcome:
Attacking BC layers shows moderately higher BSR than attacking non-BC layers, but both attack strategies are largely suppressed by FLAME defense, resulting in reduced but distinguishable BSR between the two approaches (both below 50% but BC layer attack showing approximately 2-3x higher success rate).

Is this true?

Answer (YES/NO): NO